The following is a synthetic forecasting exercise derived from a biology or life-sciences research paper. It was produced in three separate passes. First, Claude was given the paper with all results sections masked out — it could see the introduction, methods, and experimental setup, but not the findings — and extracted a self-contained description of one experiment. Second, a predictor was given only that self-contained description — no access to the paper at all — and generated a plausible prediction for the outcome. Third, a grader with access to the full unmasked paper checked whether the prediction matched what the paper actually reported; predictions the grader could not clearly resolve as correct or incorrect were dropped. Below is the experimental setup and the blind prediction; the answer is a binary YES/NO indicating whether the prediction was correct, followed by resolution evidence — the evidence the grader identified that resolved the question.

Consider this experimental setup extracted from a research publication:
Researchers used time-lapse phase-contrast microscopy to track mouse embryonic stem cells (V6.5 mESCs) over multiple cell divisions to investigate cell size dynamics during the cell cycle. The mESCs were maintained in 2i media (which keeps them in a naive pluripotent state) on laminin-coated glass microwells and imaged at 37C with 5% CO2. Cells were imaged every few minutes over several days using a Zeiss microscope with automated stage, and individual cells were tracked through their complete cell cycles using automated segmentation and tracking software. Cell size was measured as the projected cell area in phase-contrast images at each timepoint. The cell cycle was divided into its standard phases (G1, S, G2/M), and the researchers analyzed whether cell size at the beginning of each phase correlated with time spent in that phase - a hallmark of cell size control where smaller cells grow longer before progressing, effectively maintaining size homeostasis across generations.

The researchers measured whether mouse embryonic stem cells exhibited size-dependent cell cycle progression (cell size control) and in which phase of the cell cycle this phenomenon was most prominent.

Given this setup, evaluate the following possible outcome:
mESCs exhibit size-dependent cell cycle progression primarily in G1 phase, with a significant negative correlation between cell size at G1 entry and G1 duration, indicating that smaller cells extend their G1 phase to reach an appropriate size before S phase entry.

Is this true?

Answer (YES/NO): YES